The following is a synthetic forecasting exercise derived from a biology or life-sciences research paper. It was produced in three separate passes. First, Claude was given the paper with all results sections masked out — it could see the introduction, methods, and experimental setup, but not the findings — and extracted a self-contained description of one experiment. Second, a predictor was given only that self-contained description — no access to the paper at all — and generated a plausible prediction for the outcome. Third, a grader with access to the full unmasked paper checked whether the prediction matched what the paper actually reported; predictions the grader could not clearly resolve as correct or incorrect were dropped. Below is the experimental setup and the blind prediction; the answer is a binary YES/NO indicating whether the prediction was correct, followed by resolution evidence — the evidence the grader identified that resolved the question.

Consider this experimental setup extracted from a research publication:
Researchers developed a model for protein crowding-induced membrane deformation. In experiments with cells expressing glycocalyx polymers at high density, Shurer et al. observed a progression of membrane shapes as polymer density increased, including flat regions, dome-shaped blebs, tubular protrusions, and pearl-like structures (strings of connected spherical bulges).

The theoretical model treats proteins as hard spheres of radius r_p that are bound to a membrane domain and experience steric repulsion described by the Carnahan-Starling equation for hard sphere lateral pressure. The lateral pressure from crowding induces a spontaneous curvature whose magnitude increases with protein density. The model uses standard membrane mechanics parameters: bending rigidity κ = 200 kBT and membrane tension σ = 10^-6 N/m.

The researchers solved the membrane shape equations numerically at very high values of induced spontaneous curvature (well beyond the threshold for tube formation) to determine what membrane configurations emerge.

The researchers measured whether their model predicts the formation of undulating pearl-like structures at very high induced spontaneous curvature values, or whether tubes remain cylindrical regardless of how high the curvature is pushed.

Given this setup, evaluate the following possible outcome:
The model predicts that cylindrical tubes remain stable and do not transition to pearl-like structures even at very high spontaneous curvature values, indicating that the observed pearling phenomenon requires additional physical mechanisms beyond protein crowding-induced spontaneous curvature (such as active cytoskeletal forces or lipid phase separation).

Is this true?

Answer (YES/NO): NO